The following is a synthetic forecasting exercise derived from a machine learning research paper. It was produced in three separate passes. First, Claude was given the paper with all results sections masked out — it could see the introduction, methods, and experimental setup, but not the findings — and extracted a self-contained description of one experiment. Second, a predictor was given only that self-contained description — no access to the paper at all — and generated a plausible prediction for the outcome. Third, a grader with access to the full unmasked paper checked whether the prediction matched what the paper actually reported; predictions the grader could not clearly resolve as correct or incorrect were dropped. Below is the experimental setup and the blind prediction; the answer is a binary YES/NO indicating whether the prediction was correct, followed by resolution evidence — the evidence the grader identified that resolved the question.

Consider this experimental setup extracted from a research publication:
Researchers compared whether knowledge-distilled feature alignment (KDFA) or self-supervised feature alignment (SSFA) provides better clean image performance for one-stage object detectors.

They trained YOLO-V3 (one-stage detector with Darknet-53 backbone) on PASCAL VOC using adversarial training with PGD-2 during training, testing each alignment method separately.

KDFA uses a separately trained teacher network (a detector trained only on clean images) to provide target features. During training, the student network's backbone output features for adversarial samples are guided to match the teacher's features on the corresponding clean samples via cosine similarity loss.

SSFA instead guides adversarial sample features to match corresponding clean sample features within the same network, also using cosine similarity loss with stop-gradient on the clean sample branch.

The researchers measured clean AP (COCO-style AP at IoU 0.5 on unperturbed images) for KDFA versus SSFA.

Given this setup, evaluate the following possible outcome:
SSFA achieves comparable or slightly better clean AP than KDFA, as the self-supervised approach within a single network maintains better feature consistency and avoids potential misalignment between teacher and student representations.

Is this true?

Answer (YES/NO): NO